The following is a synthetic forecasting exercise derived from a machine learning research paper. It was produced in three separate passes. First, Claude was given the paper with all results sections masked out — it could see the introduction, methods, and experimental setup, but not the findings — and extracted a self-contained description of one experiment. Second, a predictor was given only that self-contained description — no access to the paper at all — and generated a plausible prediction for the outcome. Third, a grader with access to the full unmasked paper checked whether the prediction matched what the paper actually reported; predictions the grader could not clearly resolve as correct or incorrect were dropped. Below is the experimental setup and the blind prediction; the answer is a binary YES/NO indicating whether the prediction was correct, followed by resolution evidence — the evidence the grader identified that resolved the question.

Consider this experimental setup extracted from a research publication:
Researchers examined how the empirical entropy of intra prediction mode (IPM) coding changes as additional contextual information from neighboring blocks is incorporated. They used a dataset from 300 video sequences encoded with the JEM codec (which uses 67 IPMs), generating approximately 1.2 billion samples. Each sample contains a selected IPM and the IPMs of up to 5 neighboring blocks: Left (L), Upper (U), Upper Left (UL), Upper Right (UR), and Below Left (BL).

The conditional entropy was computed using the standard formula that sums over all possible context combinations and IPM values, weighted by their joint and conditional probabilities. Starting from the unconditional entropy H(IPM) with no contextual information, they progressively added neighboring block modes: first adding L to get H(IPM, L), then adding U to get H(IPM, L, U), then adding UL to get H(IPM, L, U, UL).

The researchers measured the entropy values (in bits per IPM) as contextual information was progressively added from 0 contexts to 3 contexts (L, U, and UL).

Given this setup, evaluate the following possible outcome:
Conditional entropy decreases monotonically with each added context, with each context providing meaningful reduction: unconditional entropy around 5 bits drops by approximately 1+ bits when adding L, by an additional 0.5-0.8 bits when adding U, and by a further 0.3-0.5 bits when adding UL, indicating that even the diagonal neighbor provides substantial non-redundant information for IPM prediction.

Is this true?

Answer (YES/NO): NO